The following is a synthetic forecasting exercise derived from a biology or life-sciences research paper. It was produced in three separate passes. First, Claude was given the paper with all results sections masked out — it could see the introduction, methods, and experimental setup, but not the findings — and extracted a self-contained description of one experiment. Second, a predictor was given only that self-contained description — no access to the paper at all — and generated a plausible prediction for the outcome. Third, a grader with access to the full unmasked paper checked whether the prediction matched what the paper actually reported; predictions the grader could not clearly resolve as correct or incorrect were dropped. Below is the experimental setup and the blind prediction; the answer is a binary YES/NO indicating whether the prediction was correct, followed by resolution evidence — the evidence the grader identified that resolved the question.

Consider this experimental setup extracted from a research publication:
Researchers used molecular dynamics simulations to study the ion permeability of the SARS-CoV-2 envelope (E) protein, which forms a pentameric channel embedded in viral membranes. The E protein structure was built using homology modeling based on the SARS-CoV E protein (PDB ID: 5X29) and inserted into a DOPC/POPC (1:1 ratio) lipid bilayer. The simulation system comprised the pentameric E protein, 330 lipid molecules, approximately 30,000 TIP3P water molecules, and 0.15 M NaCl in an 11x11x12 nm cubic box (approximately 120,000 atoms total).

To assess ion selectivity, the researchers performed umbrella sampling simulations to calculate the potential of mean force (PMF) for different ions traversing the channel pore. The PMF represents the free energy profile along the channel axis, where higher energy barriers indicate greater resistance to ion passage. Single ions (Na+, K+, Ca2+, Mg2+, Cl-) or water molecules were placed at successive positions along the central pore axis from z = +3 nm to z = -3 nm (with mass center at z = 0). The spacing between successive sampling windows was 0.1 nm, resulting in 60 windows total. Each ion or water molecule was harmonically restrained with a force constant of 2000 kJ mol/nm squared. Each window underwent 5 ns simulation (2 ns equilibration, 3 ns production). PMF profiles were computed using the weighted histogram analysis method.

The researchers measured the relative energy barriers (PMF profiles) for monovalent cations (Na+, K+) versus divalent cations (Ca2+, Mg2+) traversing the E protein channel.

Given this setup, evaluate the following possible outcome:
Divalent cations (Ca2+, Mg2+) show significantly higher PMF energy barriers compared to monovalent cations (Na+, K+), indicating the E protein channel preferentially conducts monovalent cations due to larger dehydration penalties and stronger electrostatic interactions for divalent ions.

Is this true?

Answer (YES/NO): YES